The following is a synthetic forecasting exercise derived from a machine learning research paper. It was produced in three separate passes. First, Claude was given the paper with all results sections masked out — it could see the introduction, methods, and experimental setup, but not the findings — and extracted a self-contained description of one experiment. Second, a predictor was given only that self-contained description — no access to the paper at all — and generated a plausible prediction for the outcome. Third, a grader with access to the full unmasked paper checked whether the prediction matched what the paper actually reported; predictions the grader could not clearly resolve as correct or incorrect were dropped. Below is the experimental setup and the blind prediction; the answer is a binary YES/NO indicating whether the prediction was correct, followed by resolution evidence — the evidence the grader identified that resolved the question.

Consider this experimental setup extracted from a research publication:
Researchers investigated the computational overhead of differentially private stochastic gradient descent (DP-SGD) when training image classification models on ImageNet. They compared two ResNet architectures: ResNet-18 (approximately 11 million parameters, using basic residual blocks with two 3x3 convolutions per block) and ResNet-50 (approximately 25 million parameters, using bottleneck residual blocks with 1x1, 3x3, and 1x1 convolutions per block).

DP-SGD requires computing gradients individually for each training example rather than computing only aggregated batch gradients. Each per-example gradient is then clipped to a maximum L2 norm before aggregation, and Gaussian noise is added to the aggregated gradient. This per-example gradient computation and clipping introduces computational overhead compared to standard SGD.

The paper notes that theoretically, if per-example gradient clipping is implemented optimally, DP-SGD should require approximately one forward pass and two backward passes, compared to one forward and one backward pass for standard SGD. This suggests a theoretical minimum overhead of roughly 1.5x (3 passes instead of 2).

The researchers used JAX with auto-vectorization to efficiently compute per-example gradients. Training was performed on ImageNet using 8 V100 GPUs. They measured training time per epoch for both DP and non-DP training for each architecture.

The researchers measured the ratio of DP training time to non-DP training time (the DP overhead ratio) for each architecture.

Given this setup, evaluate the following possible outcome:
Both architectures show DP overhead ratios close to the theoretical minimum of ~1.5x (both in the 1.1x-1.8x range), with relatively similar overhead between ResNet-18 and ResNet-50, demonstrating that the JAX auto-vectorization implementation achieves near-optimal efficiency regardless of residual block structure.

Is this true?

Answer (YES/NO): NO